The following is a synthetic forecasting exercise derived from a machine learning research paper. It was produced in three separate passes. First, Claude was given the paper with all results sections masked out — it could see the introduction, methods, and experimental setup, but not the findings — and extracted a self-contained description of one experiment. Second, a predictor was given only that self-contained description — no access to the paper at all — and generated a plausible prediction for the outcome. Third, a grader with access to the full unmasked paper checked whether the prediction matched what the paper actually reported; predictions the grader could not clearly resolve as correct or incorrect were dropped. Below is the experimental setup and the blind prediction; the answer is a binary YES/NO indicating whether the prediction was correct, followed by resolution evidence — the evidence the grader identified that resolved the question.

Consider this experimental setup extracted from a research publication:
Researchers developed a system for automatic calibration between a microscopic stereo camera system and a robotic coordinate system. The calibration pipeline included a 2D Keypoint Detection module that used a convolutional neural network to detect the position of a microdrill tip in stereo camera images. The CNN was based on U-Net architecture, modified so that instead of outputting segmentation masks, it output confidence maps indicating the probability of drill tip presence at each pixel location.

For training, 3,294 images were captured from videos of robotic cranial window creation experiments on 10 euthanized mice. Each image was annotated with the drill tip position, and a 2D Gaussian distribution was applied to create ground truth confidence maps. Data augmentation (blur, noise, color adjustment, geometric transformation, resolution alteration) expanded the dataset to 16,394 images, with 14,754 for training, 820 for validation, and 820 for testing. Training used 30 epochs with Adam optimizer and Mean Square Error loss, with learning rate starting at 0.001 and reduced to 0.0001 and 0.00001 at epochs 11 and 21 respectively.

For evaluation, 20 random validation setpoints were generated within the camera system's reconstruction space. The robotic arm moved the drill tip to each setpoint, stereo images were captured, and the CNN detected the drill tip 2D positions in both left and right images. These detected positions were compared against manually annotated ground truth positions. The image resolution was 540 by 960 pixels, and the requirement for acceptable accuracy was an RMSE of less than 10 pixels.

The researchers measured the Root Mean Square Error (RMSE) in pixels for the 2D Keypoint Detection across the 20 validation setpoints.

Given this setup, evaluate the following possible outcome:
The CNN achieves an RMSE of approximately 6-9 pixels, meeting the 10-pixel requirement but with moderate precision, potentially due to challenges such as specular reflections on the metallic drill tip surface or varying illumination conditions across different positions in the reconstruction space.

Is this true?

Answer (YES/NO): NO